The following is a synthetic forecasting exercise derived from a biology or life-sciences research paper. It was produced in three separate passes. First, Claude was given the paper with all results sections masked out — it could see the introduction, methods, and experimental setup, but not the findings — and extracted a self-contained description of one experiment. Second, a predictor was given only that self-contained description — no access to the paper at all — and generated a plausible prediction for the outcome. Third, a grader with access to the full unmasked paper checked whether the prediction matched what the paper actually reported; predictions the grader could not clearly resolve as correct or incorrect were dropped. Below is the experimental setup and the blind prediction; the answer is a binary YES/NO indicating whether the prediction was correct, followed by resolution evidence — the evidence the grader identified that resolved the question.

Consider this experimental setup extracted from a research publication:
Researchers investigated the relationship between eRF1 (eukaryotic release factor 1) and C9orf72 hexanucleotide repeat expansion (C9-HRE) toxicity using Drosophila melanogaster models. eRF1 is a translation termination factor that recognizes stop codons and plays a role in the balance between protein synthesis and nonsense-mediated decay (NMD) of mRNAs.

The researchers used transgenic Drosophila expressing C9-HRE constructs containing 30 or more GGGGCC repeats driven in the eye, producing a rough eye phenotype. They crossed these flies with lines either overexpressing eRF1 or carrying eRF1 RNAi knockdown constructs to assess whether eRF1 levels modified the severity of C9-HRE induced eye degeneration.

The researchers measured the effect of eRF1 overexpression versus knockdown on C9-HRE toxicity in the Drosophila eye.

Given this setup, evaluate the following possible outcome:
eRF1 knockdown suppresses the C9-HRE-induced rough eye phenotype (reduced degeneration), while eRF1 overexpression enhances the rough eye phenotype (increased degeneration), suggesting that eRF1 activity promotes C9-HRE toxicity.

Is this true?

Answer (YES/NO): NO